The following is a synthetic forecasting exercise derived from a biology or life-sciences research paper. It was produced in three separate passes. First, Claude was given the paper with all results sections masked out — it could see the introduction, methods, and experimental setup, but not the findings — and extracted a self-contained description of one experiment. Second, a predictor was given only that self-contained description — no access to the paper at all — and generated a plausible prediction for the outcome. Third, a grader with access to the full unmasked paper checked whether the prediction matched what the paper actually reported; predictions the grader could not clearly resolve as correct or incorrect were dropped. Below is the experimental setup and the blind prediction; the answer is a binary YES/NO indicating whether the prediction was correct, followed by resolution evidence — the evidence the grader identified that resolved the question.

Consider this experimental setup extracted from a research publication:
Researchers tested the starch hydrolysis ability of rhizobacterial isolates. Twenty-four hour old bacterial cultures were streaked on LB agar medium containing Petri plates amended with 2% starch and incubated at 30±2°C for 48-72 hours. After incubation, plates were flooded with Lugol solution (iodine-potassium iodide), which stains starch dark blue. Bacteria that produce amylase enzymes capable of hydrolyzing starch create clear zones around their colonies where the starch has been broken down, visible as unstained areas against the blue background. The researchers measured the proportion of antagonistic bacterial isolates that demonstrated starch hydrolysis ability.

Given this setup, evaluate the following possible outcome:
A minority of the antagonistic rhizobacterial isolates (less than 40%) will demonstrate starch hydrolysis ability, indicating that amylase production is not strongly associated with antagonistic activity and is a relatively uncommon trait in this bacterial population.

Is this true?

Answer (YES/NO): NO